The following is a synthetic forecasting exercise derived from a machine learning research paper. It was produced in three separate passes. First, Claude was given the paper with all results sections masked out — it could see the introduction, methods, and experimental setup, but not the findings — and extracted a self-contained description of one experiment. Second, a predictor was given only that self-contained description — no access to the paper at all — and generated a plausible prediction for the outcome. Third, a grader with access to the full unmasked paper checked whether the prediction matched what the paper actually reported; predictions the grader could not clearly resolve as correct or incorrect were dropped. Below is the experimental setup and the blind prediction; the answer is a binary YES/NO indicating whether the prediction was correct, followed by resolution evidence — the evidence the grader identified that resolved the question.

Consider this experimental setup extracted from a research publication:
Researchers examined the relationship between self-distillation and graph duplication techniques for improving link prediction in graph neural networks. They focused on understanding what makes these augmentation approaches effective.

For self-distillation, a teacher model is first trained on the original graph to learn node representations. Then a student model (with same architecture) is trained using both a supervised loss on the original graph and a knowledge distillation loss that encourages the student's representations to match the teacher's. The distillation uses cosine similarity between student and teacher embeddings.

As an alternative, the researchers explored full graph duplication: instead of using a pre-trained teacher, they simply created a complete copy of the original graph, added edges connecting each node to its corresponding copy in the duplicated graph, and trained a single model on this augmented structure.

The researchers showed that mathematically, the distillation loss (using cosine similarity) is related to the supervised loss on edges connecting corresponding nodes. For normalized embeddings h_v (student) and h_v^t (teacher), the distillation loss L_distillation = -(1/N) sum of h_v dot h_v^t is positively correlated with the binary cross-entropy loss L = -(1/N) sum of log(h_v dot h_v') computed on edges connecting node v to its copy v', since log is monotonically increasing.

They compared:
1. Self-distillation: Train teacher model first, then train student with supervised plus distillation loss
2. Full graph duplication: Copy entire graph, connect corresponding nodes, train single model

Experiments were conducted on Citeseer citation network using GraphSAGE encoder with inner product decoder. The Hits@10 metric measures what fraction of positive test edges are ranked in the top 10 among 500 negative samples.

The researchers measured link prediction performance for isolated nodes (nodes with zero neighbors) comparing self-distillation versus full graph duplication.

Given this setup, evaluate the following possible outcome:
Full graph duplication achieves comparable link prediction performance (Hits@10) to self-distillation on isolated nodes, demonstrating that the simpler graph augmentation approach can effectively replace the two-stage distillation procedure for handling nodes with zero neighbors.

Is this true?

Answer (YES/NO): NO